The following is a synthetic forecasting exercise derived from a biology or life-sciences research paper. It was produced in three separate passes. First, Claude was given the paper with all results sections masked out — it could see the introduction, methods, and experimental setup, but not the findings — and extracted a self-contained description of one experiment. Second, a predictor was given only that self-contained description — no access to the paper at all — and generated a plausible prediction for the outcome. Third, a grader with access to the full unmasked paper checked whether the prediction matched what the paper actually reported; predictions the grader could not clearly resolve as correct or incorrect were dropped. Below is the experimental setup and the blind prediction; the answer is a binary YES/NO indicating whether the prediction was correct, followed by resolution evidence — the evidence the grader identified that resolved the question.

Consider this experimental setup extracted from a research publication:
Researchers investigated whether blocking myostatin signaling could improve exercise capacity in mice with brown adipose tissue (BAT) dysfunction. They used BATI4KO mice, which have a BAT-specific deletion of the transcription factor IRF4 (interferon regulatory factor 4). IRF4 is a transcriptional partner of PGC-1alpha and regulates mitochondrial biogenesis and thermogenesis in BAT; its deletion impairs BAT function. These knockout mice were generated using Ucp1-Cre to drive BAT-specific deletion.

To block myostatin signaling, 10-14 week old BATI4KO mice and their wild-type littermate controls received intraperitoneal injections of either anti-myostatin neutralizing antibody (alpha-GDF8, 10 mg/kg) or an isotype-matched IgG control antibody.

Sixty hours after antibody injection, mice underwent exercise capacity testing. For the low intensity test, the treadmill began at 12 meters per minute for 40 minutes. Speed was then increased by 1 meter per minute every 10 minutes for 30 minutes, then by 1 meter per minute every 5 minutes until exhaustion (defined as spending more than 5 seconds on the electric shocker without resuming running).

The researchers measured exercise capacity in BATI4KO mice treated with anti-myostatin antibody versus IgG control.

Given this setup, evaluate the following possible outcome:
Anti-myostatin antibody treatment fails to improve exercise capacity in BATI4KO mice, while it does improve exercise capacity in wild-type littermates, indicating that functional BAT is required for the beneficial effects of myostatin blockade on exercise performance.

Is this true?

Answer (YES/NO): NO